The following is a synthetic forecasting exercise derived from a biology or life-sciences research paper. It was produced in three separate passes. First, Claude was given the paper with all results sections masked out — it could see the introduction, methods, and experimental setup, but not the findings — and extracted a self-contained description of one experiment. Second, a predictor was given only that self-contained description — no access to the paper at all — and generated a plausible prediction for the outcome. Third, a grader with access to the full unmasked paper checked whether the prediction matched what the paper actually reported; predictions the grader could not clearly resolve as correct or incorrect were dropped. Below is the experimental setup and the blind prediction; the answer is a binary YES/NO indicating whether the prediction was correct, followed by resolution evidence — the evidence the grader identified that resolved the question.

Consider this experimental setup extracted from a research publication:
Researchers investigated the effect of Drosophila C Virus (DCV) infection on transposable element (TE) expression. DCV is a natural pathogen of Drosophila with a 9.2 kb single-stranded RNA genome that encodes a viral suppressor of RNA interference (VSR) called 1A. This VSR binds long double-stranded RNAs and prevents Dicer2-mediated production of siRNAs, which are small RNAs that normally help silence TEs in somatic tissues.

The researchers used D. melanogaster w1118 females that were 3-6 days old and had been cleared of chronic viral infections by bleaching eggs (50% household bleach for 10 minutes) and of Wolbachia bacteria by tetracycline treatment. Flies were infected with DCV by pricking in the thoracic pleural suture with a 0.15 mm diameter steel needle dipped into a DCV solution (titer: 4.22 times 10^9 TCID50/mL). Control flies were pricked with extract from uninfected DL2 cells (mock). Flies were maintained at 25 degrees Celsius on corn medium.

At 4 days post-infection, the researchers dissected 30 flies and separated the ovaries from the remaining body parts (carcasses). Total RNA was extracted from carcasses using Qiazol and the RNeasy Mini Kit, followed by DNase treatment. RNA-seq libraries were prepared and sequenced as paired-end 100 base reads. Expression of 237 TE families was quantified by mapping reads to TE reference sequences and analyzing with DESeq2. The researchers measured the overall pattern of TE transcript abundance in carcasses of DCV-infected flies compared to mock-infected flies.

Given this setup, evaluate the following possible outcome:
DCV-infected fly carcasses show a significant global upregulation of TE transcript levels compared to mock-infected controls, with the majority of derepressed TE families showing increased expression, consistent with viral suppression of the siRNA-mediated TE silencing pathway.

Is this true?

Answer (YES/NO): YES